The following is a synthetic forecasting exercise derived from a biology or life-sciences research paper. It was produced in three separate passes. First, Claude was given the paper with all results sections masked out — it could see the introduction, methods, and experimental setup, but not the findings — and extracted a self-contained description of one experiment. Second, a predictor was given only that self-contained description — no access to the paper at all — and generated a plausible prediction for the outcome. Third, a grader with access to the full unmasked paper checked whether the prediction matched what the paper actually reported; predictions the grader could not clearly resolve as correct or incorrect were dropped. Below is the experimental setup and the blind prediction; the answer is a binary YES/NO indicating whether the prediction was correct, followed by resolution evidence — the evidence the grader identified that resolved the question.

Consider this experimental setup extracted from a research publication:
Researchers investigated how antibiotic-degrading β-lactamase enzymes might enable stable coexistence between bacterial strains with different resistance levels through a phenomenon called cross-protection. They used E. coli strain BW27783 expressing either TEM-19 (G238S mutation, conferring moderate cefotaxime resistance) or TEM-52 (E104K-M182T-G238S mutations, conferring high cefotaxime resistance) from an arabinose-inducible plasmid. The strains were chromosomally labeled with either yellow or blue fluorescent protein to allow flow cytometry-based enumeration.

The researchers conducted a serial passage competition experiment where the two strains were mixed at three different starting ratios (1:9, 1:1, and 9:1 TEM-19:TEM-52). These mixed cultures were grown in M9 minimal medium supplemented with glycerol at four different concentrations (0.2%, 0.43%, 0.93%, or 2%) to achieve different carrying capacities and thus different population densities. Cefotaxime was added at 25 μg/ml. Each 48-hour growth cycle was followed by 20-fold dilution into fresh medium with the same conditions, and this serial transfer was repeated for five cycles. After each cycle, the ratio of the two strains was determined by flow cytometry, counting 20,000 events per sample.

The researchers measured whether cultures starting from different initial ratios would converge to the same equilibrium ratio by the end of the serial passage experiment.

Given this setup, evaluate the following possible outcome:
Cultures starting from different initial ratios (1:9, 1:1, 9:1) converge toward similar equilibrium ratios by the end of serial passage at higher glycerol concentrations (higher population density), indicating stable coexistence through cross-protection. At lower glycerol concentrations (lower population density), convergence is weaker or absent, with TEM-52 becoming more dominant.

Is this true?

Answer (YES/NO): NO